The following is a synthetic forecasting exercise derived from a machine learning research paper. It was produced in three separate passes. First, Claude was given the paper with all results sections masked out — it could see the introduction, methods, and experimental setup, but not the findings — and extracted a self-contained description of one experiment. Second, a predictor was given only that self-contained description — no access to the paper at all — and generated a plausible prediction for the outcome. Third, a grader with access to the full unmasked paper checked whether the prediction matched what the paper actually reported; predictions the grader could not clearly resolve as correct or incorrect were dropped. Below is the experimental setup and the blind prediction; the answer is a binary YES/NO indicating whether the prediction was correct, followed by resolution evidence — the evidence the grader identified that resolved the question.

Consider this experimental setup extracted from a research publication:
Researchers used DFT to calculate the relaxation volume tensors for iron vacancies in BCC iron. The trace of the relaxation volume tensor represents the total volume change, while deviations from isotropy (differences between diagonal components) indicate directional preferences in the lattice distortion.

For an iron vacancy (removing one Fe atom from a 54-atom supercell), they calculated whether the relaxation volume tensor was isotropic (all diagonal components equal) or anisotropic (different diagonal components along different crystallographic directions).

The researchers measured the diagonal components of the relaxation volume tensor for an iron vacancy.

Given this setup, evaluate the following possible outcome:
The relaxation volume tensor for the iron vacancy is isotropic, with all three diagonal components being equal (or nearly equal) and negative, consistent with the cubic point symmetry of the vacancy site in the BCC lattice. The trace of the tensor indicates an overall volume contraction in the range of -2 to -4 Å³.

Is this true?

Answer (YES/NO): YES